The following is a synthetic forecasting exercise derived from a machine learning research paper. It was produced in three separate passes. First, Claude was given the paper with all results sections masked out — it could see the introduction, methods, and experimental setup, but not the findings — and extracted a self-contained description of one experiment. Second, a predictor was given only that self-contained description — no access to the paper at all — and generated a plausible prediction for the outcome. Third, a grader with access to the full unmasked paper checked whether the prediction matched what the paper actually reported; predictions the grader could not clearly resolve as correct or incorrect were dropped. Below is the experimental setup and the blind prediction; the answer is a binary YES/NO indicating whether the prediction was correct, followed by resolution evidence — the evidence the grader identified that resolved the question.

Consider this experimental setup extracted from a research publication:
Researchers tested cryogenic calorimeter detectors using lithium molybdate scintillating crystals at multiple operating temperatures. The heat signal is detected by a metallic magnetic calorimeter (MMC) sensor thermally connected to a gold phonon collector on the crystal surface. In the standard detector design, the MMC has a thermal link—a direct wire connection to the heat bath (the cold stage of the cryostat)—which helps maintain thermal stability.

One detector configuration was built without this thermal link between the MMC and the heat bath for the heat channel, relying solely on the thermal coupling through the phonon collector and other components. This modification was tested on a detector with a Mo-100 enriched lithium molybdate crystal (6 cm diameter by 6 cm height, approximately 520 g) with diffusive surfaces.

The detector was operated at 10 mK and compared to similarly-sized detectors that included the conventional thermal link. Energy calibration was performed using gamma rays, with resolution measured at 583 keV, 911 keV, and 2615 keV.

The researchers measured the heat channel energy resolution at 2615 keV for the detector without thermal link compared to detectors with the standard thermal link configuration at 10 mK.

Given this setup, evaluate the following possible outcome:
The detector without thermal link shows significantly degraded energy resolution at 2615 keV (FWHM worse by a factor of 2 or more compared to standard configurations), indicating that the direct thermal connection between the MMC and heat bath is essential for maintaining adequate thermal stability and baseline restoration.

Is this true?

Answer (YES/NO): NO